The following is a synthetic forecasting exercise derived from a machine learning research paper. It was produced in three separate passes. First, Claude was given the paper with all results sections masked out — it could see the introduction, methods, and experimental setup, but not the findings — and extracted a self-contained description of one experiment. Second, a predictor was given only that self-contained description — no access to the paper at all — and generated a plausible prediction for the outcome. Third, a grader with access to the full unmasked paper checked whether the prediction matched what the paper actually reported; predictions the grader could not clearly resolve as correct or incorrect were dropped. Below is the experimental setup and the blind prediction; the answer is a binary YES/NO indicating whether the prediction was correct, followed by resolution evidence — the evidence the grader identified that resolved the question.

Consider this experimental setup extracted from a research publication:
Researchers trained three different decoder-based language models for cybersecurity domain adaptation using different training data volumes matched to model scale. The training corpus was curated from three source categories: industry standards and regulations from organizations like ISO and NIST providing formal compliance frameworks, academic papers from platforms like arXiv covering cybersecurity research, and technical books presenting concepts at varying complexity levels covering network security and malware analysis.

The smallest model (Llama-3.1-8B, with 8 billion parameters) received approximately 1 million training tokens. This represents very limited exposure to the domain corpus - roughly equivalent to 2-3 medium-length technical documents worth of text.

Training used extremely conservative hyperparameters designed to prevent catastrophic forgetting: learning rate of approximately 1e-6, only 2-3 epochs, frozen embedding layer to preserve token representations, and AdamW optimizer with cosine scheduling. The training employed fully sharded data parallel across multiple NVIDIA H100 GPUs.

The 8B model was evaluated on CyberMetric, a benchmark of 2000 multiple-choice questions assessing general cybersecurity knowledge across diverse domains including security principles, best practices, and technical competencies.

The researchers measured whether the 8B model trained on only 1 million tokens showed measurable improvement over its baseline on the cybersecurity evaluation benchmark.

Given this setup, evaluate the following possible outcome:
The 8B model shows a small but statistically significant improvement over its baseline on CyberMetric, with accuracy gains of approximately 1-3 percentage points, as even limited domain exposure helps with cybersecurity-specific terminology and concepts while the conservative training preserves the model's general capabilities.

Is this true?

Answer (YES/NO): NO